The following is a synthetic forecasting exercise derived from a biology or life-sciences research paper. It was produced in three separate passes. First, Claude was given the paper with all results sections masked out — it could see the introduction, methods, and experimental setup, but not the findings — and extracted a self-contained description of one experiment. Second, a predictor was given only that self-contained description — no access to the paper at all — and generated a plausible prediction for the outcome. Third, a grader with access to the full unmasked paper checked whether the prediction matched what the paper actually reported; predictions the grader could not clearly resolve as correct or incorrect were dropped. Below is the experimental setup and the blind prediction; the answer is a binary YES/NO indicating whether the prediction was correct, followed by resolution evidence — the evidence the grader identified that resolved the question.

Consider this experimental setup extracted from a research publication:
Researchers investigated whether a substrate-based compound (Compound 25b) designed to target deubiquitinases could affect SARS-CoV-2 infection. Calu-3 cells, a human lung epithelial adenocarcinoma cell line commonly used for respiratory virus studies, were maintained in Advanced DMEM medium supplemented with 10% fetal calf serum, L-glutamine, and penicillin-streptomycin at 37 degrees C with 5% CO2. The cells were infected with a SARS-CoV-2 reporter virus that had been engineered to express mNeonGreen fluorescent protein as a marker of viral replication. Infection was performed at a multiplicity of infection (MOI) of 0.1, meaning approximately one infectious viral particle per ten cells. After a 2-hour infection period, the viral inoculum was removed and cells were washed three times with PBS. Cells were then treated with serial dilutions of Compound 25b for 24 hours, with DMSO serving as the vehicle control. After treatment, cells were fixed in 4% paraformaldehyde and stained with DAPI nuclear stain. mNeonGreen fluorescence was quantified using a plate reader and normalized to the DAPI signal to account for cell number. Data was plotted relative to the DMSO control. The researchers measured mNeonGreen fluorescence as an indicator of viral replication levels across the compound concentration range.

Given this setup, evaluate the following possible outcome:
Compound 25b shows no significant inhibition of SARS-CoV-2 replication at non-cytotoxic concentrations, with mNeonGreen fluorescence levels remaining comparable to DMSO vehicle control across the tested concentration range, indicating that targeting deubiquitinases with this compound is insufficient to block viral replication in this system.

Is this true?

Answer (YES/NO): NO